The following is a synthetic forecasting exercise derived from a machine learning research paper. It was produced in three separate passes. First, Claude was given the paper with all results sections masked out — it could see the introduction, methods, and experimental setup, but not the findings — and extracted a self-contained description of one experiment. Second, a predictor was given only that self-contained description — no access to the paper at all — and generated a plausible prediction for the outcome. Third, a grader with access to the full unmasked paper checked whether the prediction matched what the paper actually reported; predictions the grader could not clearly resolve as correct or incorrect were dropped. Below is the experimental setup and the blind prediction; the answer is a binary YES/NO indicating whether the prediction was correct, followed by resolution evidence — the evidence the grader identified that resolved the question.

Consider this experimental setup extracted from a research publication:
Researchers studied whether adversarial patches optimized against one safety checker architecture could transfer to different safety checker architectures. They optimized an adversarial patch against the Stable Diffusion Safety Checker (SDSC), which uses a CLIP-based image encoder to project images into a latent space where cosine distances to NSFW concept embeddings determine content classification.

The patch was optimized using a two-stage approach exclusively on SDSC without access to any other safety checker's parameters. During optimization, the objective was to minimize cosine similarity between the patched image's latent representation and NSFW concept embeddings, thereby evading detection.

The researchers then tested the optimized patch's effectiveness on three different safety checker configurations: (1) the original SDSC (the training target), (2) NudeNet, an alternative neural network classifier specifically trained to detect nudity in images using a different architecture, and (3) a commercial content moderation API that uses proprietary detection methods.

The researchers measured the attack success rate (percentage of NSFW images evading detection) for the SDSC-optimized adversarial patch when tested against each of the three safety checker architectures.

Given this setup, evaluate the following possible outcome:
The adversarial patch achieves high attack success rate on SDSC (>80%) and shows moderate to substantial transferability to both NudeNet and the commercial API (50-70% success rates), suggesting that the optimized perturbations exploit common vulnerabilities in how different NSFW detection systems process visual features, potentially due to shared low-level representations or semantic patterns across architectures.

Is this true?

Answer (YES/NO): NO